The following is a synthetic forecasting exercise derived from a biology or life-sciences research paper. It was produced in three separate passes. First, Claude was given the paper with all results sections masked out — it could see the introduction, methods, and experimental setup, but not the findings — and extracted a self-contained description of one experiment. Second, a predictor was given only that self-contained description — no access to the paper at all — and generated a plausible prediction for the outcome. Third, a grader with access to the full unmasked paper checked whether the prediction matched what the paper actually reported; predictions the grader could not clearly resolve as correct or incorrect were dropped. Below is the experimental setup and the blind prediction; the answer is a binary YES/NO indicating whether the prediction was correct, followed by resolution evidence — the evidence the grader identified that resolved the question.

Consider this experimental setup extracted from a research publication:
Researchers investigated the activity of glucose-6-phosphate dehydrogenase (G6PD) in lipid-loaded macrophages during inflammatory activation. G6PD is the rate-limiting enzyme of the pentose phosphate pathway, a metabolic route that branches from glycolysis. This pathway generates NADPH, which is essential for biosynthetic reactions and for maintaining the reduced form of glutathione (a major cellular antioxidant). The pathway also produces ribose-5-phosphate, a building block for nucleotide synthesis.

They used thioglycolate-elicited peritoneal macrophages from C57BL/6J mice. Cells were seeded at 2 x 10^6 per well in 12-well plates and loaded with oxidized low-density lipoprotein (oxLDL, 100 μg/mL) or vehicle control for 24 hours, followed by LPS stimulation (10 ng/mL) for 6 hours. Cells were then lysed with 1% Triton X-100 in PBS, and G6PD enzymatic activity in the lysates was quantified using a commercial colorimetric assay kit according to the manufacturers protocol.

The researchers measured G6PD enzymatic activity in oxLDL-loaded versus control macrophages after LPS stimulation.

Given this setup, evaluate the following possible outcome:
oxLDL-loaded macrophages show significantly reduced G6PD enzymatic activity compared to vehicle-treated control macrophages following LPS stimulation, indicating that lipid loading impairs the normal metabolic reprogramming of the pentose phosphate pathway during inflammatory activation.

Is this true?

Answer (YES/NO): YES